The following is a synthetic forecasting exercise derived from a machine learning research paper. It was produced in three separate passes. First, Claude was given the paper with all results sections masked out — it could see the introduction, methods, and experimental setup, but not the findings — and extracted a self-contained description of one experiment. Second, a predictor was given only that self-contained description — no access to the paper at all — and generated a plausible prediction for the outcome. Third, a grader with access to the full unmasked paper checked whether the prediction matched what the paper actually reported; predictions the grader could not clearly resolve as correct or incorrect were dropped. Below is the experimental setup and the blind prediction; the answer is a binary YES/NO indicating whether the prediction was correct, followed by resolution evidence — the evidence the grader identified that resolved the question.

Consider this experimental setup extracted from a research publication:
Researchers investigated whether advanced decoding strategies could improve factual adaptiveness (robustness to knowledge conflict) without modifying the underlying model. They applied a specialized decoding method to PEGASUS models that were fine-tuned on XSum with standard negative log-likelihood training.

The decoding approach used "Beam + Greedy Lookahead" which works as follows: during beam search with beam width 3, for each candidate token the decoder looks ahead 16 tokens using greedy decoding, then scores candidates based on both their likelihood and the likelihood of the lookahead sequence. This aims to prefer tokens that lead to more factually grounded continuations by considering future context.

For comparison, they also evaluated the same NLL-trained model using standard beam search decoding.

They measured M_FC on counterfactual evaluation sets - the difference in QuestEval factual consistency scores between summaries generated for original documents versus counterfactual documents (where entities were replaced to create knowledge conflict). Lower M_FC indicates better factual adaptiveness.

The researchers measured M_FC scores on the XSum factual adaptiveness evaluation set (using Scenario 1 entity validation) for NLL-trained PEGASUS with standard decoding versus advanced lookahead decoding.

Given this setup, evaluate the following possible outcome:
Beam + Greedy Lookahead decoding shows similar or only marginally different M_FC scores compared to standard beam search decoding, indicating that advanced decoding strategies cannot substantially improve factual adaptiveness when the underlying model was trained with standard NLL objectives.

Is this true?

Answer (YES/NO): YES